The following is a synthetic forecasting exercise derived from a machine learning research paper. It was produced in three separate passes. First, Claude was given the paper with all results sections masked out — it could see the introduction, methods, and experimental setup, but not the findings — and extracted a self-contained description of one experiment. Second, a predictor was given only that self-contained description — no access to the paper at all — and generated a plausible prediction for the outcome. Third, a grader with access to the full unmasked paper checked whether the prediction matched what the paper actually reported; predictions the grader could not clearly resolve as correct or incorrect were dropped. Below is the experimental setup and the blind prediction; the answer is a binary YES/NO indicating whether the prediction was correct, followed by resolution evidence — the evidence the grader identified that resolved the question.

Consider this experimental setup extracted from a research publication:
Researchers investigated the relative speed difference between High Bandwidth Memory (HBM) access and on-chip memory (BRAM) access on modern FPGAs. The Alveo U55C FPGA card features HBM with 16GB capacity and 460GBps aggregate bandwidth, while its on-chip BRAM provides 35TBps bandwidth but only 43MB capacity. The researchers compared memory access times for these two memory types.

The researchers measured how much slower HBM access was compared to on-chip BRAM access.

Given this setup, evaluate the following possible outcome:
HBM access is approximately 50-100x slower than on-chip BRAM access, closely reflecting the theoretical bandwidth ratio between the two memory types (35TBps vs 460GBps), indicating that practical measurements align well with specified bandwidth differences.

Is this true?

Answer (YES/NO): YES